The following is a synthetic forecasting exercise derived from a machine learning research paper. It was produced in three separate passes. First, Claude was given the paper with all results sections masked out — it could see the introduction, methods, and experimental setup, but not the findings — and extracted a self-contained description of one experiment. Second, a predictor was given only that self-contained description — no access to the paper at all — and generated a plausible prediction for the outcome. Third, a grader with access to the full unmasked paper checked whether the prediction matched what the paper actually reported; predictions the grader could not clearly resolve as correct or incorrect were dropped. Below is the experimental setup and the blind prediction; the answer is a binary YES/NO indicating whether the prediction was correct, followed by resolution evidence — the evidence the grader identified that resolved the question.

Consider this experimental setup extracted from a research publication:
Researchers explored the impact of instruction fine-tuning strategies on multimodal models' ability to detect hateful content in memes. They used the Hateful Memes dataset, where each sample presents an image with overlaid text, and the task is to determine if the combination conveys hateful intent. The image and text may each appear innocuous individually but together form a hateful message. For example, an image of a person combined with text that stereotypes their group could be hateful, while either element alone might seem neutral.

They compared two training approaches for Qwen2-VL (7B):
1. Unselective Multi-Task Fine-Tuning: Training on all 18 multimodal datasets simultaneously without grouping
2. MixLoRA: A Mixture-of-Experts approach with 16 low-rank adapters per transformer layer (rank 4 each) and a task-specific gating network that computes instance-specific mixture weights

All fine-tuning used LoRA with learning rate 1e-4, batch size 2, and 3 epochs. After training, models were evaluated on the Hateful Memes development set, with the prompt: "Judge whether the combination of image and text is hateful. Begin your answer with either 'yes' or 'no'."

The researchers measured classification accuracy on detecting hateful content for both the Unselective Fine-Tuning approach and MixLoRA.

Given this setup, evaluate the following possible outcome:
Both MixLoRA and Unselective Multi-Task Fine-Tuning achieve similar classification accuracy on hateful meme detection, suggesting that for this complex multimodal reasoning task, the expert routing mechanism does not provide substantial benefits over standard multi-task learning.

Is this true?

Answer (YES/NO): NO